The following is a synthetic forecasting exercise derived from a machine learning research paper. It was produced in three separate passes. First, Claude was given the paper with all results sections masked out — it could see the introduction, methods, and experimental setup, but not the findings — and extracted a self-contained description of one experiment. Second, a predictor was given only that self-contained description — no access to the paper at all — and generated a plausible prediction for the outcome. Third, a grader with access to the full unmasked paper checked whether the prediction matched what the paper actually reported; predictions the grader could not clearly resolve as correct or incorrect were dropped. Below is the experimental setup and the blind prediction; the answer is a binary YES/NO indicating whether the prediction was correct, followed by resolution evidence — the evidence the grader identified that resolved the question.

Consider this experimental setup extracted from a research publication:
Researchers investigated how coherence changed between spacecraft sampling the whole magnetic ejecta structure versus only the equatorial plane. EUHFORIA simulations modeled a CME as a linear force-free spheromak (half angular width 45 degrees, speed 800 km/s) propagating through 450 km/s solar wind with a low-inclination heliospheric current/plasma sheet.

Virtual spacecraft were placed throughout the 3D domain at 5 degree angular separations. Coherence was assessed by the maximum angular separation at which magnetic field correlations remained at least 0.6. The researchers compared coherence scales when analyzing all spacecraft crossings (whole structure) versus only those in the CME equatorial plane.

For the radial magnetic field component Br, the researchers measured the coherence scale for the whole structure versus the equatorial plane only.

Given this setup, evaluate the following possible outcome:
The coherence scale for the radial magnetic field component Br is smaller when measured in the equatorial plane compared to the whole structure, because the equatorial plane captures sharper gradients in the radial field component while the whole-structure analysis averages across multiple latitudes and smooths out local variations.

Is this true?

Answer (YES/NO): NO